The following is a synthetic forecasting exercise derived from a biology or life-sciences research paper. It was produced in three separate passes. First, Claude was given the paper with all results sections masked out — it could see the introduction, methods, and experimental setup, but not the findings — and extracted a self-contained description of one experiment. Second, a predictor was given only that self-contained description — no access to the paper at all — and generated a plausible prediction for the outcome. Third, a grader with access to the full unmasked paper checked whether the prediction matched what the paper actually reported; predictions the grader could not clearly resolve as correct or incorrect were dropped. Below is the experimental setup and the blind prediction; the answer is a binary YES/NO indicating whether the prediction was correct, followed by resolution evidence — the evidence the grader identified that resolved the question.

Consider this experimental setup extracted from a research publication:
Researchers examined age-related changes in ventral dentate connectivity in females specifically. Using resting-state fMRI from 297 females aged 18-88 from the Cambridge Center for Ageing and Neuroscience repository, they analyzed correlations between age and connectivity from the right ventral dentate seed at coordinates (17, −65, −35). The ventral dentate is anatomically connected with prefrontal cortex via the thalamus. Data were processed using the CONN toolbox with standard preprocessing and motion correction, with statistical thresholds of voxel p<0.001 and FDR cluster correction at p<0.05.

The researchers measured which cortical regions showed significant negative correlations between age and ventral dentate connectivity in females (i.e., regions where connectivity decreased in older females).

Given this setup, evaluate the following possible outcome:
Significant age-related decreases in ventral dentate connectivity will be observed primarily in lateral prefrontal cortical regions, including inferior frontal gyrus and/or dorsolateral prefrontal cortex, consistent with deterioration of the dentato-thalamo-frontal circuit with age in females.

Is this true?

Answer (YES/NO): NO